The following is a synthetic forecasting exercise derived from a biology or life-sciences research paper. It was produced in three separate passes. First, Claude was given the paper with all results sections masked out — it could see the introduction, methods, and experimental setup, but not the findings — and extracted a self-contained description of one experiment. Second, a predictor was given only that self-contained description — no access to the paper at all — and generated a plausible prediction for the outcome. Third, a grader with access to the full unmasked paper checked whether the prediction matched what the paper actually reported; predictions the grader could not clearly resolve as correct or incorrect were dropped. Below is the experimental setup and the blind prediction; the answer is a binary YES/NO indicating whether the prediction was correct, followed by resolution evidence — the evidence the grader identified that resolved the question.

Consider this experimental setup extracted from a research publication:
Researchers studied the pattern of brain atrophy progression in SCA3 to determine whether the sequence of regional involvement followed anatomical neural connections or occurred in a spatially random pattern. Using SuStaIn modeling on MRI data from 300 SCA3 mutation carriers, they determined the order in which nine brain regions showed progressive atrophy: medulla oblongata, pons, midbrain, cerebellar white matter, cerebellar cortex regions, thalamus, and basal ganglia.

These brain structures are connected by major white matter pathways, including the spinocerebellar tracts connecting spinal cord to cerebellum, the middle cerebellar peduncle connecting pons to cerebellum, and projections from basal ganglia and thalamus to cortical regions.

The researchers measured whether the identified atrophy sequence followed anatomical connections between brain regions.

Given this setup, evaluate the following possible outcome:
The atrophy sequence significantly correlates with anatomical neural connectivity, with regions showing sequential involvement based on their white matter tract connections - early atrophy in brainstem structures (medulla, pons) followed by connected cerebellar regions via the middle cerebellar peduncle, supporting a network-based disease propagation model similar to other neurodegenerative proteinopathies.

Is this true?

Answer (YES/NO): YES